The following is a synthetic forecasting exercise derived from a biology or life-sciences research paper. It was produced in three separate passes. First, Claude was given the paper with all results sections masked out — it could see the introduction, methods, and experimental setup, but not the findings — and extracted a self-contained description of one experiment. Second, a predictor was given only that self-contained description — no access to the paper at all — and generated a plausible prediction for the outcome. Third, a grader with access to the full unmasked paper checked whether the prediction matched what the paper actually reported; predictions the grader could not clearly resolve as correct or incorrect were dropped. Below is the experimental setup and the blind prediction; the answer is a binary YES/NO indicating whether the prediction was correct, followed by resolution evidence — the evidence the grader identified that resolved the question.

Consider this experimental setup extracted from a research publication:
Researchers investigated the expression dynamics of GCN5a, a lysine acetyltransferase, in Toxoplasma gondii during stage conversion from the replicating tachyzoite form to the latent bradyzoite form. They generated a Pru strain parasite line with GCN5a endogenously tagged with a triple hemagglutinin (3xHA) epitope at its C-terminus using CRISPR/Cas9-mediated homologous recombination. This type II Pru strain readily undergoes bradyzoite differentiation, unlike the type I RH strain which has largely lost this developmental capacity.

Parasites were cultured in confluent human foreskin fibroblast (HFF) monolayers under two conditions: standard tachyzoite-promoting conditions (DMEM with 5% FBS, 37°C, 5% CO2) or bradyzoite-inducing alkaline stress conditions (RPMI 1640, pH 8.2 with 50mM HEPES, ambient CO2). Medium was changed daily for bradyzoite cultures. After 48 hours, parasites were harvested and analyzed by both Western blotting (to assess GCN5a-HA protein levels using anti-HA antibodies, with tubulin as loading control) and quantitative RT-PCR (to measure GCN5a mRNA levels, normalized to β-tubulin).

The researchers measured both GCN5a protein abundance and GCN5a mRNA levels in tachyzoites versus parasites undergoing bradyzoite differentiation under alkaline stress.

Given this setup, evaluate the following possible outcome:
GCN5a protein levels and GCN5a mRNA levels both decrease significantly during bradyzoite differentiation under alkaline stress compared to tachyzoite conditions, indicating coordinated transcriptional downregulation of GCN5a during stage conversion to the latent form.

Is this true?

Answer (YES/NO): NO